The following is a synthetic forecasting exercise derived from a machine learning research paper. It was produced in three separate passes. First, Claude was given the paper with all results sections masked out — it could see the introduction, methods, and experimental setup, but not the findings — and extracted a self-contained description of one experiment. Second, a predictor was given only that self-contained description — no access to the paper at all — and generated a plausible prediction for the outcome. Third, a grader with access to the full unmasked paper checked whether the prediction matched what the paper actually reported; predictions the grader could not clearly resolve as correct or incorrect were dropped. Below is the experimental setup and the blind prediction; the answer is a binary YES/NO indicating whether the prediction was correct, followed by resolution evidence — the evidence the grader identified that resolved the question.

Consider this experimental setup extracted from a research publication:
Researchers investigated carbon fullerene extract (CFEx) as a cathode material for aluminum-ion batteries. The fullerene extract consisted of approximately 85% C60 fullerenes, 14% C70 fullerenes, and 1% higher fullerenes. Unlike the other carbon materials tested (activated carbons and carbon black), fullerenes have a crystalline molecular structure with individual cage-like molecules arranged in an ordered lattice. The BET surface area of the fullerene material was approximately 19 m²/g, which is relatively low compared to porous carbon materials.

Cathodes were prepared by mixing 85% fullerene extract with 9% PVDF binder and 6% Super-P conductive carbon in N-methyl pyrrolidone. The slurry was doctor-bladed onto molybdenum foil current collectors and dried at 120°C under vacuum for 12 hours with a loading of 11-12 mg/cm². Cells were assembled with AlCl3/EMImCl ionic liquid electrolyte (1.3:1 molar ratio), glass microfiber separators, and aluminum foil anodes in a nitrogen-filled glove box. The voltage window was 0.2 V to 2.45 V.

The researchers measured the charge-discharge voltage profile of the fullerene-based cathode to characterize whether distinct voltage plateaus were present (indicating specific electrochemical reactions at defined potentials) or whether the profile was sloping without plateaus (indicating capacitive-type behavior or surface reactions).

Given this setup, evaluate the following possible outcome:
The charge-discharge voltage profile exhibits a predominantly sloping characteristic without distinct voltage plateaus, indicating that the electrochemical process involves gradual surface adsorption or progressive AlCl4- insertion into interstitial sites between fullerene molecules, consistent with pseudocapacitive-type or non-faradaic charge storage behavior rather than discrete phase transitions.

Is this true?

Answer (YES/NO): NO